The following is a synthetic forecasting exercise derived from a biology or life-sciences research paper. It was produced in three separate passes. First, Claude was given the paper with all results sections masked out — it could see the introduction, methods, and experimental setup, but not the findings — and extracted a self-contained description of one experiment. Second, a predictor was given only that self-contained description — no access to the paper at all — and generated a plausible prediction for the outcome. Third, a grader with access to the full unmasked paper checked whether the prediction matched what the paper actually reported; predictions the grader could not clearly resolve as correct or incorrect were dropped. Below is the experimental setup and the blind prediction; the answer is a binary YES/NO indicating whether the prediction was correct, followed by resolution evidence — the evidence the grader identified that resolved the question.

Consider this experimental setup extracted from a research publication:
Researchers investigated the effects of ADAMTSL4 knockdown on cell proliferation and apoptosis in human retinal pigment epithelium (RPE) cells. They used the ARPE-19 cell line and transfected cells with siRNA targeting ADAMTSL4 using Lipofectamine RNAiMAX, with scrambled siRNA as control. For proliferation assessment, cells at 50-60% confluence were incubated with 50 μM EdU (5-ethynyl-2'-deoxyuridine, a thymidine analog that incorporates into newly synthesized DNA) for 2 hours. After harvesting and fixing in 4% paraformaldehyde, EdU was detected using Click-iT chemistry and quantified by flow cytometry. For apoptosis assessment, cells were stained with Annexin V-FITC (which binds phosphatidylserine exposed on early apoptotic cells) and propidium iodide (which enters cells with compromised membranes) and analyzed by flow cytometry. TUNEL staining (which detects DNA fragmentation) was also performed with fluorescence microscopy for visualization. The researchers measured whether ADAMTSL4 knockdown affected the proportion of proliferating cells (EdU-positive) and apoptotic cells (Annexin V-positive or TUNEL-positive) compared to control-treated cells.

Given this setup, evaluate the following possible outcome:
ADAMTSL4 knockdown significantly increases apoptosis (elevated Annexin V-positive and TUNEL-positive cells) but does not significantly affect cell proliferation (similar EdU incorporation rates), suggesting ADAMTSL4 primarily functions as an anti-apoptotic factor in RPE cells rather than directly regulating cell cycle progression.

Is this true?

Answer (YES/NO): NO